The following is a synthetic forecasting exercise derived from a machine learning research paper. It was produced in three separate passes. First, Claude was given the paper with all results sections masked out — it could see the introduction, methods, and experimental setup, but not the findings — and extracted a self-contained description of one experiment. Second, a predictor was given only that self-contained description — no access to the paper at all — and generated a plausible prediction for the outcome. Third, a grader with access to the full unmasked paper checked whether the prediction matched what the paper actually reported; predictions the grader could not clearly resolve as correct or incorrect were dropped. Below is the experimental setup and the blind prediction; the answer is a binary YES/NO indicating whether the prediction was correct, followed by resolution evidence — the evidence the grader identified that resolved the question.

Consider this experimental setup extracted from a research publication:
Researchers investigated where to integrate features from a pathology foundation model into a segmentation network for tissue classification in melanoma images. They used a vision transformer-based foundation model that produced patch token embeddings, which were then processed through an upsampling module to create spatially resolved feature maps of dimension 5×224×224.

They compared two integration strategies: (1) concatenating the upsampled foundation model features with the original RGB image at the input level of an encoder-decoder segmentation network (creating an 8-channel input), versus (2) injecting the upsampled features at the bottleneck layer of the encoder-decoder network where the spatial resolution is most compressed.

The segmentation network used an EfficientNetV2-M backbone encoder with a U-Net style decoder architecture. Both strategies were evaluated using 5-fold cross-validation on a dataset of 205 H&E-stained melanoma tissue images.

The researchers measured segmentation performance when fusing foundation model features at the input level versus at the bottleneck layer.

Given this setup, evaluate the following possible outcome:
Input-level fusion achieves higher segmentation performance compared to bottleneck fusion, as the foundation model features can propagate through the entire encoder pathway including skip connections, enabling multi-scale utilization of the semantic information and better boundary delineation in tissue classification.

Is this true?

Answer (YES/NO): YES